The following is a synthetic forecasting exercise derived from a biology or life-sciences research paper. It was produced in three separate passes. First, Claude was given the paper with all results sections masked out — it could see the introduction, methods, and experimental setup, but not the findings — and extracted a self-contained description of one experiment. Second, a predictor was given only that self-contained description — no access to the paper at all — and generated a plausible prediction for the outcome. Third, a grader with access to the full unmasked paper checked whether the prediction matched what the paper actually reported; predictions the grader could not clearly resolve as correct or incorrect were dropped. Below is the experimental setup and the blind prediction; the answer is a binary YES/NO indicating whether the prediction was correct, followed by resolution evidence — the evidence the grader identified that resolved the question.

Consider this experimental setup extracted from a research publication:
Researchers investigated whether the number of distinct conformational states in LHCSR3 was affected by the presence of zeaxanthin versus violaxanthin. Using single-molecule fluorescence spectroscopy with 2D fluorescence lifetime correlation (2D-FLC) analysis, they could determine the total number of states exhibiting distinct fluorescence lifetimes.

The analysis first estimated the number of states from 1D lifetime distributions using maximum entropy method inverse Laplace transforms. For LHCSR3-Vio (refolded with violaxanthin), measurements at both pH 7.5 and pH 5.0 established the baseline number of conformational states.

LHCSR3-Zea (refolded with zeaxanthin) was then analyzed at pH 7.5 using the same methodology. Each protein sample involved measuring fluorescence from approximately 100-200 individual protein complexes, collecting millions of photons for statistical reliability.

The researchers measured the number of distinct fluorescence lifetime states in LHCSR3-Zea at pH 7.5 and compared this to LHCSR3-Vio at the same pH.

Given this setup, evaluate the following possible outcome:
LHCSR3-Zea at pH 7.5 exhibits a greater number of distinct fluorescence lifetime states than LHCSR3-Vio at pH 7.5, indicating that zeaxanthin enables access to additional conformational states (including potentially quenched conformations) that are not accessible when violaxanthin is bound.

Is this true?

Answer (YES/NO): NO